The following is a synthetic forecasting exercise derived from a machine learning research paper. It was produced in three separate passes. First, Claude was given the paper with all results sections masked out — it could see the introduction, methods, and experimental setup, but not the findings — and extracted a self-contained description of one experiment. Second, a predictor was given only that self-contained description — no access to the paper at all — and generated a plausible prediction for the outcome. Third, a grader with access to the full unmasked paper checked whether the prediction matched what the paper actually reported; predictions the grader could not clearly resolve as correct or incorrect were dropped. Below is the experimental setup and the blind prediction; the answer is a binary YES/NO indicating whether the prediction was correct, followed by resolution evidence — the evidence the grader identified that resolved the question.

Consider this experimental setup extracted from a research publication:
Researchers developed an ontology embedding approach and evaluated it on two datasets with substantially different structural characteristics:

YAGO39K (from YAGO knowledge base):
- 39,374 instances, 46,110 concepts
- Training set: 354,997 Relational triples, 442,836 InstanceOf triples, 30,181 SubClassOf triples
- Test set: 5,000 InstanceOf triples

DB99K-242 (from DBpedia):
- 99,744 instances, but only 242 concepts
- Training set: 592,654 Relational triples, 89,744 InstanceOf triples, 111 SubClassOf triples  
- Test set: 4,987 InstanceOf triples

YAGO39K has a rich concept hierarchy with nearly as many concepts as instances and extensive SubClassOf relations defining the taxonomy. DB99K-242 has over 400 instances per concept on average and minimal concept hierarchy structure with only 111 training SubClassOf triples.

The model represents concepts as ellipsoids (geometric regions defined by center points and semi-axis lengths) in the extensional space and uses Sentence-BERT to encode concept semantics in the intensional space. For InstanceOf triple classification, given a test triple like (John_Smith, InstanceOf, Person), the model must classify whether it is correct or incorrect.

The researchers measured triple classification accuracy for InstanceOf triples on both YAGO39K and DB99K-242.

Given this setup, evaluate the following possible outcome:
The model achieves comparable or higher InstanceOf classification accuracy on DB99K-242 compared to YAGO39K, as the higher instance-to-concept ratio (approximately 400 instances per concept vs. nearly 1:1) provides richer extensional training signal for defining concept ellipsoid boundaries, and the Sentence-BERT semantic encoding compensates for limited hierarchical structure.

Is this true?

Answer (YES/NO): YES